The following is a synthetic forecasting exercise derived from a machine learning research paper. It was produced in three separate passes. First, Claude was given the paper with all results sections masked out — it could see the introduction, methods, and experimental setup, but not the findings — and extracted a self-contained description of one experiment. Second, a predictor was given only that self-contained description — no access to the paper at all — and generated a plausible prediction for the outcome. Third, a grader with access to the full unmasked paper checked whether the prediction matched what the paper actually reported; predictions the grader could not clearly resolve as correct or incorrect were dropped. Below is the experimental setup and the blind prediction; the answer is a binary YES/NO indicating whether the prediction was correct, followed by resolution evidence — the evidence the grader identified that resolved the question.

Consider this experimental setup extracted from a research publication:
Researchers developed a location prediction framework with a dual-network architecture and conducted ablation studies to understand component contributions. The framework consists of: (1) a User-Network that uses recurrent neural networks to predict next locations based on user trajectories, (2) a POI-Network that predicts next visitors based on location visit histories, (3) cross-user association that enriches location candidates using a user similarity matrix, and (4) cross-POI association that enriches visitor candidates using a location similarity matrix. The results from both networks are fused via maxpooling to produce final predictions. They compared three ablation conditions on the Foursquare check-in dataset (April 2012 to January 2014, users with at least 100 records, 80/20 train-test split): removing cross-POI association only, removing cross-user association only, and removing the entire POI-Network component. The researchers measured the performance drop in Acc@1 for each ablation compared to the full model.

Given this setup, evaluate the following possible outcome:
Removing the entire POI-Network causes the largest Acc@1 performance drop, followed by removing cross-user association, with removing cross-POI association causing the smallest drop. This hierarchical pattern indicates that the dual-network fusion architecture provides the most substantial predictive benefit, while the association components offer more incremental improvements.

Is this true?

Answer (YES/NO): YES